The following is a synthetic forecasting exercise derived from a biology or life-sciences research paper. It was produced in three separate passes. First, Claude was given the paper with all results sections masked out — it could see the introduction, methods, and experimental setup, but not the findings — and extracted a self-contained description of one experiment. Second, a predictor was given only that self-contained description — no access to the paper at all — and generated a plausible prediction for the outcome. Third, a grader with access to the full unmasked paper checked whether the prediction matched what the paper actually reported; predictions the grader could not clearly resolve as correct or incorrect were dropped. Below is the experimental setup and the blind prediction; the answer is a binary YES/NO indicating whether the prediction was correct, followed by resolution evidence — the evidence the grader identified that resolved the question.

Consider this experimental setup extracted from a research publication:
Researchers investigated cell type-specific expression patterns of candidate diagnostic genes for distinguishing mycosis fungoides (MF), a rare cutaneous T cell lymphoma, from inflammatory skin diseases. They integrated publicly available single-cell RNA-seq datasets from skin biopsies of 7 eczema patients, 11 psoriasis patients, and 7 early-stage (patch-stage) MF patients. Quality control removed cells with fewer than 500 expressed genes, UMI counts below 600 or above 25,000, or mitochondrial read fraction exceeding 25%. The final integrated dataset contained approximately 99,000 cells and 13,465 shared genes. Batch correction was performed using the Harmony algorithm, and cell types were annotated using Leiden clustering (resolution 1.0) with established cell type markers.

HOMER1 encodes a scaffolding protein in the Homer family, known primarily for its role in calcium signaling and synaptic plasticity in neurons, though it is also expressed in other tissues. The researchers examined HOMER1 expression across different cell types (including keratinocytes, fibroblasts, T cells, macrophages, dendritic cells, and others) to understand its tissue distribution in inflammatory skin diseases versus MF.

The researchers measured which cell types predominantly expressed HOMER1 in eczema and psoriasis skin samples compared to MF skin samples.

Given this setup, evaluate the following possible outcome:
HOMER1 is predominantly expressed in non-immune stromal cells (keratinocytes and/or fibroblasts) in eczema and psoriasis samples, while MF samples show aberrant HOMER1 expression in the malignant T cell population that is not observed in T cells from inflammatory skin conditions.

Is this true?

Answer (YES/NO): NO